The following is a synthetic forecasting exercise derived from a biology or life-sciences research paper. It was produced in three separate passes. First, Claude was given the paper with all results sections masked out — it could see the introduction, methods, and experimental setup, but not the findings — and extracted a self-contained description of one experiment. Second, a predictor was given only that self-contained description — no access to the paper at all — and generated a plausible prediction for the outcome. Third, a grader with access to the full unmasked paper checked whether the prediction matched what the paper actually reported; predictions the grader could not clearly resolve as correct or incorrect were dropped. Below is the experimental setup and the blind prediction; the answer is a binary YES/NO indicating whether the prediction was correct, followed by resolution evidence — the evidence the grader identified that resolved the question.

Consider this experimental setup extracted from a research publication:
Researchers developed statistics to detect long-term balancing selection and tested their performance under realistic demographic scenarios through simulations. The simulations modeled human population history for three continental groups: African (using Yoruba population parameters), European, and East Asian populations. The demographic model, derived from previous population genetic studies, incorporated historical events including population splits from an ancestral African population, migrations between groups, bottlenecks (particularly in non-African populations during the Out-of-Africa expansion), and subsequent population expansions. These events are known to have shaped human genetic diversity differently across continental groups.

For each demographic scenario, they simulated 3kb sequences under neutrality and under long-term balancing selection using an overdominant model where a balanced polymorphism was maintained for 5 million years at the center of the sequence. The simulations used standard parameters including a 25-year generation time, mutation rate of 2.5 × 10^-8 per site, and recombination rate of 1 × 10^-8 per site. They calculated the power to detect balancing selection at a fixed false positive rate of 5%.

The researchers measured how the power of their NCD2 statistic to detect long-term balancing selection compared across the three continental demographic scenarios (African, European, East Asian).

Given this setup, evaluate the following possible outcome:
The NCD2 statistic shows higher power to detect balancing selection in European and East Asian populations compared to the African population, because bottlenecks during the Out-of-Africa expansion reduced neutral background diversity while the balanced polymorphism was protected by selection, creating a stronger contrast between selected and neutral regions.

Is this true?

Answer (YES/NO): NO